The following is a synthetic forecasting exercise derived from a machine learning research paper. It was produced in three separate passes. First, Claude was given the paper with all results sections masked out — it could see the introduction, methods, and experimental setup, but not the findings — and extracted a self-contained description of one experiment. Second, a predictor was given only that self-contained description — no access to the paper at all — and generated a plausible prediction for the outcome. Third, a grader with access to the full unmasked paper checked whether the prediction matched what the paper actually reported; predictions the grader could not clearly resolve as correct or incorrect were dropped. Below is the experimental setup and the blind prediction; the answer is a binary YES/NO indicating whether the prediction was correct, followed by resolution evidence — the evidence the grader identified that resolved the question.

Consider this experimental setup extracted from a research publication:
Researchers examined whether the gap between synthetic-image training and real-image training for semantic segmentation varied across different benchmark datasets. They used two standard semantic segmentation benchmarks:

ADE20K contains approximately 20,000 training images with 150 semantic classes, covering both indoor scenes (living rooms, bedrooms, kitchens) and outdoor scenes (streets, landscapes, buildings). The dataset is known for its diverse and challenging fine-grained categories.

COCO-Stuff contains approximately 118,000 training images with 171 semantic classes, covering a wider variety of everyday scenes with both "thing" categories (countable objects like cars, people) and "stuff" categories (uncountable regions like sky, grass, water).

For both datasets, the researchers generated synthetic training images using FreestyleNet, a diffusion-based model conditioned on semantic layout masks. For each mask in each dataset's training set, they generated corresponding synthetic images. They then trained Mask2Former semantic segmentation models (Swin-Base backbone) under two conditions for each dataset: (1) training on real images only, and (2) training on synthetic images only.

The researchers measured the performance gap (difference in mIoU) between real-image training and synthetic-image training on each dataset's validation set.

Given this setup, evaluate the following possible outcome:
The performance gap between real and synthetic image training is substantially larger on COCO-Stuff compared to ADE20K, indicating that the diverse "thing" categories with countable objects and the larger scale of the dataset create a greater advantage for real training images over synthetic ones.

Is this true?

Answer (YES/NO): YES